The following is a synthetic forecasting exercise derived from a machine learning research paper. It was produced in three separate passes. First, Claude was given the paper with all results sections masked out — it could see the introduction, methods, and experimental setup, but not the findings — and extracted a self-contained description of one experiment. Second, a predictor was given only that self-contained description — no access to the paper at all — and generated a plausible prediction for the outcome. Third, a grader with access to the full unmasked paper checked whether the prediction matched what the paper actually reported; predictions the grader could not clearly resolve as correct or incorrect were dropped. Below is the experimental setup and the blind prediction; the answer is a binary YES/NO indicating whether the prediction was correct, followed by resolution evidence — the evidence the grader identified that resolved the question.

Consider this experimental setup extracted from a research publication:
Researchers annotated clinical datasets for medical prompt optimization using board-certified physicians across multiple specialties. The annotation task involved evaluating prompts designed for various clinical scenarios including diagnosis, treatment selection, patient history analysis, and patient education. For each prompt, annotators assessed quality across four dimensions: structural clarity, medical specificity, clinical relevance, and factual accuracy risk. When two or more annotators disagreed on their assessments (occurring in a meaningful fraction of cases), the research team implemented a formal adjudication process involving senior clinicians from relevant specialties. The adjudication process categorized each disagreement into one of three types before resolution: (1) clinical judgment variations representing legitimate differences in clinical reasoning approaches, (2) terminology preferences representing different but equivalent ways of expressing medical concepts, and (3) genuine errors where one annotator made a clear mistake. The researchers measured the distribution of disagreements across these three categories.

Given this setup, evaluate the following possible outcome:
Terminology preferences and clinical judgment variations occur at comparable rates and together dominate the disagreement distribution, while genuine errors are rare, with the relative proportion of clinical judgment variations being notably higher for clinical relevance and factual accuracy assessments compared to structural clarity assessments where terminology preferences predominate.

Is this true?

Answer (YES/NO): NO